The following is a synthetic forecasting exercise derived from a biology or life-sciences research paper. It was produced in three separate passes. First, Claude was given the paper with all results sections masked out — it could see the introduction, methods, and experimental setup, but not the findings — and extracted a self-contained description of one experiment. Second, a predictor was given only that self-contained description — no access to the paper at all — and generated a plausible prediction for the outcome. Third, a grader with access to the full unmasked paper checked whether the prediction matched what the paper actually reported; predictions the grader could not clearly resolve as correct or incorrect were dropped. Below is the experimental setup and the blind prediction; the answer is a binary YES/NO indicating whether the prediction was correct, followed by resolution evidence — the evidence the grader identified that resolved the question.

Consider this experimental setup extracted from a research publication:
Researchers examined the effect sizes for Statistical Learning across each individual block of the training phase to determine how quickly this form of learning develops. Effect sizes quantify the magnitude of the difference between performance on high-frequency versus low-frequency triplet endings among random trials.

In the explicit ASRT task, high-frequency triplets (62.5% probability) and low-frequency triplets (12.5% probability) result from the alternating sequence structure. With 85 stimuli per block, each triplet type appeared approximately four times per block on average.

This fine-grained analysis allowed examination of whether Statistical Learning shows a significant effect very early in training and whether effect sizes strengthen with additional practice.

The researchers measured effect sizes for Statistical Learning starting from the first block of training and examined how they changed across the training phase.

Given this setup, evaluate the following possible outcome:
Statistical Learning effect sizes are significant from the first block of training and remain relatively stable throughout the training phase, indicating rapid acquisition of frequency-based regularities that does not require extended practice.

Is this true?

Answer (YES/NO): NO